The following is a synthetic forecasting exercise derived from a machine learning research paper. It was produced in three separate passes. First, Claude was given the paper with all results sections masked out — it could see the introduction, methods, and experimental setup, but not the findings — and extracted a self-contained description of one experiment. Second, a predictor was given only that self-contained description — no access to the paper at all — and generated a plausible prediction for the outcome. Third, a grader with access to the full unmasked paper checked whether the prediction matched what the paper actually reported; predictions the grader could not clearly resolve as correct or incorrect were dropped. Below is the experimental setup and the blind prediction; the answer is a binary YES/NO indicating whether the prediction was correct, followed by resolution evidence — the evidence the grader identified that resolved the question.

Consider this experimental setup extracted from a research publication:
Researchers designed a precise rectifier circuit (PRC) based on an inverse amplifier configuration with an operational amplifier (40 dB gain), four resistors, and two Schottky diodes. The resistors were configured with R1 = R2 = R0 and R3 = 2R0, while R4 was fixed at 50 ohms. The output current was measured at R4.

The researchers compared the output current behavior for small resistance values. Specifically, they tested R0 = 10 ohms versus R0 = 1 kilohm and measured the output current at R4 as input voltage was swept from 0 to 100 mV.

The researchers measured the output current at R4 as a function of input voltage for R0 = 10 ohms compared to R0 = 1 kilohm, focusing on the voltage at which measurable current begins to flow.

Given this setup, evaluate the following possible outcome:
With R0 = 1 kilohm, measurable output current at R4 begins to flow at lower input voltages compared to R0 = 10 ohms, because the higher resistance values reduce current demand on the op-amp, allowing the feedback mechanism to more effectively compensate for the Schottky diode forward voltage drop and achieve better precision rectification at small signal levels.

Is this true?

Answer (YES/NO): YES